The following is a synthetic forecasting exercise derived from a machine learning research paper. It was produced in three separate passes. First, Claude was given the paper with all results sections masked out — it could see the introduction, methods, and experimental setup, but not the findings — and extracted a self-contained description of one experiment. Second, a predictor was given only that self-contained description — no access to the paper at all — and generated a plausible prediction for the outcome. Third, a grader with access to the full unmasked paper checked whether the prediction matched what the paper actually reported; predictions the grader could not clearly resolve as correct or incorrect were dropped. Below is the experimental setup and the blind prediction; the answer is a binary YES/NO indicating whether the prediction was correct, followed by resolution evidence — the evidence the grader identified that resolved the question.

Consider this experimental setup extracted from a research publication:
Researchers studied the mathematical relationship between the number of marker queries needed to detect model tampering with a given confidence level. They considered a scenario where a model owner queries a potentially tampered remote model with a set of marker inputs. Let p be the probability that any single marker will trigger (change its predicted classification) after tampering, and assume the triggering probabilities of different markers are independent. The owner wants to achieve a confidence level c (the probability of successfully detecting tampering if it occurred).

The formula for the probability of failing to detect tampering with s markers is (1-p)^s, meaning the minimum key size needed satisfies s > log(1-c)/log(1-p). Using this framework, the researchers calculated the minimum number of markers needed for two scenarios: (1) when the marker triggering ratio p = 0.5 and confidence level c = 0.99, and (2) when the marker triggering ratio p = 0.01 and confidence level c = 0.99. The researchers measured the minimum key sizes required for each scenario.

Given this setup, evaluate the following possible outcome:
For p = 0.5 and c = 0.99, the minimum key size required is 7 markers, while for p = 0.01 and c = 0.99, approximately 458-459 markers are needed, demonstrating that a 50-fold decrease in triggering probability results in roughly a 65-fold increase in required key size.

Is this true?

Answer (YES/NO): NO